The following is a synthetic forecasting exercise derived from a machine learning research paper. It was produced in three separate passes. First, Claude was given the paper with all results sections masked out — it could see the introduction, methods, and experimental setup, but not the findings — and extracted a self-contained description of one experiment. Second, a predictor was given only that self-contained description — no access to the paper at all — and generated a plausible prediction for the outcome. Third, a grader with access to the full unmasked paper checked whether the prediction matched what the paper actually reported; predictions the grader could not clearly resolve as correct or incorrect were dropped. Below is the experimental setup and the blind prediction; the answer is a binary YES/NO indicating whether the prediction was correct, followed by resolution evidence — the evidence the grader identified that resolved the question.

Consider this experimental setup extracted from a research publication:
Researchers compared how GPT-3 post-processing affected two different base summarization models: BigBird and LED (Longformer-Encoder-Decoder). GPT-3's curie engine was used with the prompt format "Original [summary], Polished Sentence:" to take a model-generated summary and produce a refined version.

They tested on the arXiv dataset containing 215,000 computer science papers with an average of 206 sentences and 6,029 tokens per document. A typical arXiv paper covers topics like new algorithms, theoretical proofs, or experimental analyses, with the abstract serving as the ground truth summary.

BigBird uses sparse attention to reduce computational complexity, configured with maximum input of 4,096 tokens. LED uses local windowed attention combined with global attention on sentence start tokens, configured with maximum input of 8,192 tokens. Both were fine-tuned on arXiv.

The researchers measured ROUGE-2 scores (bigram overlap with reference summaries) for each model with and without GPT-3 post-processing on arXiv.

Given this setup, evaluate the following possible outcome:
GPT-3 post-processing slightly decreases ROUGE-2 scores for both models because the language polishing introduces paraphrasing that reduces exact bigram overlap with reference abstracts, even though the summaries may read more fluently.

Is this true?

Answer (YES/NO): NO